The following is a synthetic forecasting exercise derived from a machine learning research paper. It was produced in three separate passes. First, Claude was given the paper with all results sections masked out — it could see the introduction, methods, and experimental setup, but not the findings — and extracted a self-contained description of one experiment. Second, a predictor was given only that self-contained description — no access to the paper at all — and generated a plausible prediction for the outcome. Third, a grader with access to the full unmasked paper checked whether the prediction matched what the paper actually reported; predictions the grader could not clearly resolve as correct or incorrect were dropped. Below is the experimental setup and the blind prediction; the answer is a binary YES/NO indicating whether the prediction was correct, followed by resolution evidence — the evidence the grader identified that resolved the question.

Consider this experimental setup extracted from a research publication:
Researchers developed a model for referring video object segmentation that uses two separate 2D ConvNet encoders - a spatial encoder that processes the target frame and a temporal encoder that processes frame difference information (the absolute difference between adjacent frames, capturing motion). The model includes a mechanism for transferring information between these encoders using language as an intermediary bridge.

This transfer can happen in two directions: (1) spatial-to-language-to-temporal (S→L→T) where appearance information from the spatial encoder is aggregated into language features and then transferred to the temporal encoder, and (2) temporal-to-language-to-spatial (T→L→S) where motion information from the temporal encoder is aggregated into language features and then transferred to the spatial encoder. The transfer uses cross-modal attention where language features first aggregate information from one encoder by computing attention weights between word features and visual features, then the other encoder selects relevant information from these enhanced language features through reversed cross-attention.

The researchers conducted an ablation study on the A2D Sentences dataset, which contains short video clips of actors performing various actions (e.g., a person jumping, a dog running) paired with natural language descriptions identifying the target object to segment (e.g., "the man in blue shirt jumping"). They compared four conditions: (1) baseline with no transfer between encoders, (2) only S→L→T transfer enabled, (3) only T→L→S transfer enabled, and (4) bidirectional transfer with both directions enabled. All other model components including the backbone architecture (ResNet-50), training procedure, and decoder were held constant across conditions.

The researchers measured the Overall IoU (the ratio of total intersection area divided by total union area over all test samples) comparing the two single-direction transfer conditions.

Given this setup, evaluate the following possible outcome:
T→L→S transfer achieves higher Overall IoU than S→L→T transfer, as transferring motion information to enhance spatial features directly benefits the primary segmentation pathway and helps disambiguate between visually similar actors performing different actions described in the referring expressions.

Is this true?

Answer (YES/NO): YES